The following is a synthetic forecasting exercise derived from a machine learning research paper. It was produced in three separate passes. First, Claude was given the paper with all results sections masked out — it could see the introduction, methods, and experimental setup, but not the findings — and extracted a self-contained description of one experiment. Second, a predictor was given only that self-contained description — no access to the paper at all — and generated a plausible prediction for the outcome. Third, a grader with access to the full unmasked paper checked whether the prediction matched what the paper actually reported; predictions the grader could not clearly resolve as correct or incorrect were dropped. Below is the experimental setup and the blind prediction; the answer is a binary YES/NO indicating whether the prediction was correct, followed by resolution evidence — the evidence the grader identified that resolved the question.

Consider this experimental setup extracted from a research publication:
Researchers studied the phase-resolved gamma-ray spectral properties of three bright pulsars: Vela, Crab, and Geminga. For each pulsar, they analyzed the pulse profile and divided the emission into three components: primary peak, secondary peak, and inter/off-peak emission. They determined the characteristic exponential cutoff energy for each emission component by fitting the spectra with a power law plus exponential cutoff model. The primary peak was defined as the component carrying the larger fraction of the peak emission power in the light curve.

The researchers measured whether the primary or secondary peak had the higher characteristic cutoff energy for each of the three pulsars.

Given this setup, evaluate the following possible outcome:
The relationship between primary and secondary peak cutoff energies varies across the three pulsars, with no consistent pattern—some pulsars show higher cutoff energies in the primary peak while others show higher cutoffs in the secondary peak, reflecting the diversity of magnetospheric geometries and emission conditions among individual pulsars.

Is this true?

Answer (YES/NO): YES